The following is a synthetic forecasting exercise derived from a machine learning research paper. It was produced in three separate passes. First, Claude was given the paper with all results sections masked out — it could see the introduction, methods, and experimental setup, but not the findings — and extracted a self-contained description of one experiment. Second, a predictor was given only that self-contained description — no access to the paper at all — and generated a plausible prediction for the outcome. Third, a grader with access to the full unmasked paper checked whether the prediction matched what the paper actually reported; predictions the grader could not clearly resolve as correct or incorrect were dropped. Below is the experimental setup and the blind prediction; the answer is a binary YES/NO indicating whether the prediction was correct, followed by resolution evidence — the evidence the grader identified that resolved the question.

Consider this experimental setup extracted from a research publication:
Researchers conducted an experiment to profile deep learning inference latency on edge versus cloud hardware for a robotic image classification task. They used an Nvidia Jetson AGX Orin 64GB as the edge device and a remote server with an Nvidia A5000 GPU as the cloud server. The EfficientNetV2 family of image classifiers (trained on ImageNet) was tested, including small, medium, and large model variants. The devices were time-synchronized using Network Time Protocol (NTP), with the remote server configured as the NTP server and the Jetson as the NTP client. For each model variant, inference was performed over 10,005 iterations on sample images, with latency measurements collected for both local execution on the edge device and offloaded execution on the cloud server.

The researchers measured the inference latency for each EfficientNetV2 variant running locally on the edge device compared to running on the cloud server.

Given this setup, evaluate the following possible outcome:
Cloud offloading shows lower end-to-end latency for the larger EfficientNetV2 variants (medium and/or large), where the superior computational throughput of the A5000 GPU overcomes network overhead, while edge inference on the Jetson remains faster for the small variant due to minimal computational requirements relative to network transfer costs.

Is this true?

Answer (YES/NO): NO